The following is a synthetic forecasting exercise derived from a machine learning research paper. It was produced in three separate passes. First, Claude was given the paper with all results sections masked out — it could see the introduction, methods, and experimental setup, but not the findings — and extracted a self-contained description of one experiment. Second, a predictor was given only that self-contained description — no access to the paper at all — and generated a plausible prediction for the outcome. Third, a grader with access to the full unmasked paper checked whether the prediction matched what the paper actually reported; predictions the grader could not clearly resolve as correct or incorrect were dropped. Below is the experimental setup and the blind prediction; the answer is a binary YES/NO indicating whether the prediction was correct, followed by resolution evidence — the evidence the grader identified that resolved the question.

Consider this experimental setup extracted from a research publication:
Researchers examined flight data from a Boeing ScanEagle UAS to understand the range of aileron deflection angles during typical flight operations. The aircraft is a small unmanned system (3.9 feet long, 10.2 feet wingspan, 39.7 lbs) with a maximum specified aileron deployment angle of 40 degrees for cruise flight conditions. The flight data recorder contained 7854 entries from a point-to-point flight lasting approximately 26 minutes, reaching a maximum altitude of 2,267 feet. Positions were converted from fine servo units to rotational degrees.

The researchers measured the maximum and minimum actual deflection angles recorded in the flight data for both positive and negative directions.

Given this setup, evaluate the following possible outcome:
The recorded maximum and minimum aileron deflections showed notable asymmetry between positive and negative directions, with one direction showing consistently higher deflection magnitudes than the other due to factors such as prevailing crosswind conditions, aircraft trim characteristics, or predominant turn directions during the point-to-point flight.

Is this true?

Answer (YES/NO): YES